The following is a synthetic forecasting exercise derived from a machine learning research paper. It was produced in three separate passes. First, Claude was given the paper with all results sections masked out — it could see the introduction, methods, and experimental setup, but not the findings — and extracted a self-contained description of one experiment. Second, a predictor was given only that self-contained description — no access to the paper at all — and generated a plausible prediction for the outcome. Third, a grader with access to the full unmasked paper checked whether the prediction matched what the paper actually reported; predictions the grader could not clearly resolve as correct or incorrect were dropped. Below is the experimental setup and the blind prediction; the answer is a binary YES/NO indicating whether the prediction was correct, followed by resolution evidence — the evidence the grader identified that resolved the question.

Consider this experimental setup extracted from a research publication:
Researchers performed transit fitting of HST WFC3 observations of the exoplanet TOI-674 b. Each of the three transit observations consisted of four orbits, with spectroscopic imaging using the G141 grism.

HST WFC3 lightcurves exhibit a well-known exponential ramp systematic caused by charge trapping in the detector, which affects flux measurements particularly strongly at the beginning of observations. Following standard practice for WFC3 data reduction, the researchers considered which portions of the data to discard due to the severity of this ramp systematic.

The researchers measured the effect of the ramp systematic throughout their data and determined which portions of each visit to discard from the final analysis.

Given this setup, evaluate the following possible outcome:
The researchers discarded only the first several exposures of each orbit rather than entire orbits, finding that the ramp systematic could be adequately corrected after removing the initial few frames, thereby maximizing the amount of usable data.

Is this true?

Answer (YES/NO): NO